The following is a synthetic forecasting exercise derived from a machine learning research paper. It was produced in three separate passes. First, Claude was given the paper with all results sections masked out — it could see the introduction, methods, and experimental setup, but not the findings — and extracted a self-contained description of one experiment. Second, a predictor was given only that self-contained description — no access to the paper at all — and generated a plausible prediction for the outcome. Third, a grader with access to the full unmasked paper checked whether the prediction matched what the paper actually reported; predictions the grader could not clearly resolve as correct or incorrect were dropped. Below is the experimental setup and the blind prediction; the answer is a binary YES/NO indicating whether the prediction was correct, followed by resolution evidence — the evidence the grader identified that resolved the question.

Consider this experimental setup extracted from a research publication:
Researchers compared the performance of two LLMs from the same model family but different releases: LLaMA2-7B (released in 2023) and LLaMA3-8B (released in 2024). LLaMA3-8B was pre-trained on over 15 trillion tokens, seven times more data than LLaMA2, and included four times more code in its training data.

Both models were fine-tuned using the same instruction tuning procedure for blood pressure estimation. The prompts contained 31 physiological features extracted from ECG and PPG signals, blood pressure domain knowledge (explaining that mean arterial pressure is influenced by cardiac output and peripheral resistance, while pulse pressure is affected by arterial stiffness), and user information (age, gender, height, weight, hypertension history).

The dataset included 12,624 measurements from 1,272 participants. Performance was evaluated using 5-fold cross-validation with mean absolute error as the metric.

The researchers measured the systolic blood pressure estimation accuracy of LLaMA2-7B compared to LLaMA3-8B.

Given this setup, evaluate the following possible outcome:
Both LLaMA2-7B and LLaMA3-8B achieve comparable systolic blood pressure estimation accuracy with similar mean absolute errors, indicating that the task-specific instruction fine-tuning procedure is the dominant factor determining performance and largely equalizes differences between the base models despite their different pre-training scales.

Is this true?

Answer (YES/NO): NO